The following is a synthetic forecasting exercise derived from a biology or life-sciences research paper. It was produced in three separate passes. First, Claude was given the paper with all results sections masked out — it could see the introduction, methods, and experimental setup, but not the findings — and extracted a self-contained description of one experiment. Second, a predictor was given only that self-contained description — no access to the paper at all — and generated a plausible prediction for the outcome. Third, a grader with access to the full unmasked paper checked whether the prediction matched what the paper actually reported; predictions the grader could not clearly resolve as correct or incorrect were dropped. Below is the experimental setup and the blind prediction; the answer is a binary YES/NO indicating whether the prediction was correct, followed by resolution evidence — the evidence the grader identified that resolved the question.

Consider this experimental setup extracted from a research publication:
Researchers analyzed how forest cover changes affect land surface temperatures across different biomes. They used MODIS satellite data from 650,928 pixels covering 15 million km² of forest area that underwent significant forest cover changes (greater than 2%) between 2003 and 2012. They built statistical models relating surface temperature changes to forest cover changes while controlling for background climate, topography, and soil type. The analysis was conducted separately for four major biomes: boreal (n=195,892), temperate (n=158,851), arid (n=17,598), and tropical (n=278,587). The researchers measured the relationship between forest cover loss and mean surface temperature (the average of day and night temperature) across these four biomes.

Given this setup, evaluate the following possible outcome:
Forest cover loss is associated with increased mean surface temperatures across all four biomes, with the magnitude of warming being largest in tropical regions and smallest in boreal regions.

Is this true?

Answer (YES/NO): NO